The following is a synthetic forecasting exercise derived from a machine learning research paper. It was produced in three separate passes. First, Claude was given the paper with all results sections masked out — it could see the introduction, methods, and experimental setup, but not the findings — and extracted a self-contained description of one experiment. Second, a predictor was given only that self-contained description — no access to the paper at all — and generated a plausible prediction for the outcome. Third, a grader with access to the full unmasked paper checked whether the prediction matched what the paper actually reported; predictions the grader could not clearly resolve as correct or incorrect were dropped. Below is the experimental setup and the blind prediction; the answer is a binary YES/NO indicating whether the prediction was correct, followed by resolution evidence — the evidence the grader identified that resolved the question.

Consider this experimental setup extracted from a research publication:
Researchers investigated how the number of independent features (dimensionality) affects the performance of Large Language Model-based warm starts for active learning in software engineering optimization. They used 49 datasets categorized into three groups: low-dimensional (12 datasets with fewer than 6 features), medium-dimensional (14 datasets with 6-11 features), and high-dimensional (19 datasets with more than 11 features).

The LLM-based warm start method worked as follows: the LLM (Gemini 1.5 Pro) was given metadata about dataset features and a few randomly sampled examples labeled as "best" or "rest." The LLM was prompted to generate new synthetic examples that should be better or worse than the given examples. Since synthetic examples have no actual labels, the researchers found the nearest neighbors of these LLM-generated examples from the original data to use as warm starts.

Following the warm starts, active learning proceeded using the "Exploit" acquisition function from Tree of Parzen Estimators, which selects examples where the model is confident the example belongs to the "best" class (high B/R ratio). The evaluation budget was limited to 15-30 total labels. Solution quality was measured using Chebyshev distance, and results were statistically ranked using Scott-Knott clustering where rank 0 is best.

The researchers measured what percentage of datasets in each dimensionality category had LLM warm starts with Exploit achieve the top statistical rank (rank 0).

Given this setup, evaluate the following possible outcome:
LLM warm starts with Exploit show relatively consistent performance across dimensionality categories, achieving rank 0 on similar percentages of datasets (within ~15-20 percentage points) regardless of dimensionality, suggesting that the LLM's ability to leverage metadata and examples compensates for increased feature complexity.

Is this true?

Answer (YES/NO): NO